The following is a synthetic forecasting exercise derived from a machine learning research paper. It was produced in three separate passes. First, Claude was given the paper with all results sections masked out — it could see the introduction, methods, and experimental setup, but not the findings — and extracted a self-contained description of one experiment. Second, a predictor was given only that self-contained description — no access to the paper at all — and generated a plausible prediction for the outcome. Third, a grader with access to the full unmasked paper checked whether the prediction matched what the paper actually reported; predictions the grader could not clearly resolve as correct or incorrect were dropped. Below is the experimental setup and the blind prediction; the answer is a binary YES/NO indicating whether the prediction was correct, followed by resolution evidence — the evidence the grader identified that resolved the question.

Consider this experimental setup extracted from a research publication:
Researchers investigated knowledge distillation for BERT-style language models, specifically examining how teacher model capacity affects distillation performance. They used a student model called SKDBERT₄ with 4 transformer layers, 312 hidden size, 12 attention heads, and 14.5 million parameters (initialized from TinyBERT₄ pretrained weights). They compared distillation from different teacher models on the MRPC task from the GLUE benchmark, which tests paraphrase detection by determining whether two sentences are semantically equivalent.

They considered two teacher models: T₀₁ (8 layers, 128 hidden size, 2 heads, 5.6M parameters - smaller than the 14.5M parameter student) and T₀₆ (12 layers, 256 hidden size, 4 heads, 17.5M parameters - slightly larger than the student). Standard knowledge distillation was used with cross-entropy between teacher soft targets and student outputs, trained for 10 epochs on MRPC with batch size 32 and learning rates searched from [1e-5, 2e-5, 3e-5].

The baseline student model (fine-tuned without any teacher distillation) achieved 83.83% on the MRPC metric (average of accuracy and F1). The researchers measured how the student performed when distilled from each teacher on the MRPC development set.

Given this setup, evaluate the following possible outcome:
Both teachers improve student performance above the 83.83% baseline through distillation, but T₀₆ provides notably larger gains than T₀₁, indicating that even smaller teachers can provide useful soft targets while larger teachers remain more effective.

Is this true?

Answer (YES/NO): NO